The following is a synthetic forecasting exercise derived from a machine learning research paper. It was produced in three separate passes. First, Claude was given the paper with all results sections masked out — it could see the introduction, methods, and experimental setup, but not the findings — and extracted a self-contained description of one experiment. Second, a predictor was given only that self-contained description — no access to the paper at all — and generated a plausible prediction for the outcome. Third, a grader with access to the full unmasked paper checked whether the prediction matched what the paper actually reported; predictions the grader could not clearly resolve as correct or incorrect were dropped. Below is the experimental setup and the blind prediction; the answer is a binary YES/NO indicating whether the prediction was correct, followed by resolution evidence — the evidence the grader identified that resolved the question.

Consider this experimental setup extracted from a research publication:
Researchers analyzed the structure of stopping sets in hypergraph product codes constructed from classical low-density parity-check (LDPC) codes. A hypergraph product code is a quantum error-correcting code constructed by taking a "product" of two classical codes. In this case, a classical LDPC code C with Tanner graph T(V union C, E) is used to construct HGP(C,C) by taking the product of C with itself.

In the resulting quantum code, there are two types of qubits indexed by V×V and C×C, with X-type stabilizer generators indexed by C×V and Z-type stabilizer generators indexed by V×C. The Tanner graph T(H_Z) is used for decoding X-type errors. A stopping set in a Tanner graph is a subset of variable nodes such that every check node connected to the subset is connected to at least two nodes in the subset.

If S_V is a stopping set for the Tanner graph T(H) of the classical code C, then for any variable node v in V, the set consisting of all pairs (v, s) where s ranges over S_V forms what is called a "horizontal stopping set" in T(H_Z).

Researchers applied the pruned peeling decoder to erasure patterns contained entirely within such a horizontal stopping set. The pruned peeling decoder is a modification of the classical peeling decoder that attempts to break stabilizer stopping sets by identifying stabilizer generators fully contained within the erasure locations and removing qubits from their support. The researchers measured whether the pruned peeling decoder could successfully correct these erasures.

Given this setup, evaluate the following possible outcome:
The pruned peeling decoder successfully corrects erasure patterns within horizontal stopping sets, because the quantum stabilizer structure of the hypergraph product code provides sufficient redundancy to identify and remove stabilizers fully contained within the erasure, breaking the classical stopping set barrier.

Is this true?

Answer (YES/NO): NO